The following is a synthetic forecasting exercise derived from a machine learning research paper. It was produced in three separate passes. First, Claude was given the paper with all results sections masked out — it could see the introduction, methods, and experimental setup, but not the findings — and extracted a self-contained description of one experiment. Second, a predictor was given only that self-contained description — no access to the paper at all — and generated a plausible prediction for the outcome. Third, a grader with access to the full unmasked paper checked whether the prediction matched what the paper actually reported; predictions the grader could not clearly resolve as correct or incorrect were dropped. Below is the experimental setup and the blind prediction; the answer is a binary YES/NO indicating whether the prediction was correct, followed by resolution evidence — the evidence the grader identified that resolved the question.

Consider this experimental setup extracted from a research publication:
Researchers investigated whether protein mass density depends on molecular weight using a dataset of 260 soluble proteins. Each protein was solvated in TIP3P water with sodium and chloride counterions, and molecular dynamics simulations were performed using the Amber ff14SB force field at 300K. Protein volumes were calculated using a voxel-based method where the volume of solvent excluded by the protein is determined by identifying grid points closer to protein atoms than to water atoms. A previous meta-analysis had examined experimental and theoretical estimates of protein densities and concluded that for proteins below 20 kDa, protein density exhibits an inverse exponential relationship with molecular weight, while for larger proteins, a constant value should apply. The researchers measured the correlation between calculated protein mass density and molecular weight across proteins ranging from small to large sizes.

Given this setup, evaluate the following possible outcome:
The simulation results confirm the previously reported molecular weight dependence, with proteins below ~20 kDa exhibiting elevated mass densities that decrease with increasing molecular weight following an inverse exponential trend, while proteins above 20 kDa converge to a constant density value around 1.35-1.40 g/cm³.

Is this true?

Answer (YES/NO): NO